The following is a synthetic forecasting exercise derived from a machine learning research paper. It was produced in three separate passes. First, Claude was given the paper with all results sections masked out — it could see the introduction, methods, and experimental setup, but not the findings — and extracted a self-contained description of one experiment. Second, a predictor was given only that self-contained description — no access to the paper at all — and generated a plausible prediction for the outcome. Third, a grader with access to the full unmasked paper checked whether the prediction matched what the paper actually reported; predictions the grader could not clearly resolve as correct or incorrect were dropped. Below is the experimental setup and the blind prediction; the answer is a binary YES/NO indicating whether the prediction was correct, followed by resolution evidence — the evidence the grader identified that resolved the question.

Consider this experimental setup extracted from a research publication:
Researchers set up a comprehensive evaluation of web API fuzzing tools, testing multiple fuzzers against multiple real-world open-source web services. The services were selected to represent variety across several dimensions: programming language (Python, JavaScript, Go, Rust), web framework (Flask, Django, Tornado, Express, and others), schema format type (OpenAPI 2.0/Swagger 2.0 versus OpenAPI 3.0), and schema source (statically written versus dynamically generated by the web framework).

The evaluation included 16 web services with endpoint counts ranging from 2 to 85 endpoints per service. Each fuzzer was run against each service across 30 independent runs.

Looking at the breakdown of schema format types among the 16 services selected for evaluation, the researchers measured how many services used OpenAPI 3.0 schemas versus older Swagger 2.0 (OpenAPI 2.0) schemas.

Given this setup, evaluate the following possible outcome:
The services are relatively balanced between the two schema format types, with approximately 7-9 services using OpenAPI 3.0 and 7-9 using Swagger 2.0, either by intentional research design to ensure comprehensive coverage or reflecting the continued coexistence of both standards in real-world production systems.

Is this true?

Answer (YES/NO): NO